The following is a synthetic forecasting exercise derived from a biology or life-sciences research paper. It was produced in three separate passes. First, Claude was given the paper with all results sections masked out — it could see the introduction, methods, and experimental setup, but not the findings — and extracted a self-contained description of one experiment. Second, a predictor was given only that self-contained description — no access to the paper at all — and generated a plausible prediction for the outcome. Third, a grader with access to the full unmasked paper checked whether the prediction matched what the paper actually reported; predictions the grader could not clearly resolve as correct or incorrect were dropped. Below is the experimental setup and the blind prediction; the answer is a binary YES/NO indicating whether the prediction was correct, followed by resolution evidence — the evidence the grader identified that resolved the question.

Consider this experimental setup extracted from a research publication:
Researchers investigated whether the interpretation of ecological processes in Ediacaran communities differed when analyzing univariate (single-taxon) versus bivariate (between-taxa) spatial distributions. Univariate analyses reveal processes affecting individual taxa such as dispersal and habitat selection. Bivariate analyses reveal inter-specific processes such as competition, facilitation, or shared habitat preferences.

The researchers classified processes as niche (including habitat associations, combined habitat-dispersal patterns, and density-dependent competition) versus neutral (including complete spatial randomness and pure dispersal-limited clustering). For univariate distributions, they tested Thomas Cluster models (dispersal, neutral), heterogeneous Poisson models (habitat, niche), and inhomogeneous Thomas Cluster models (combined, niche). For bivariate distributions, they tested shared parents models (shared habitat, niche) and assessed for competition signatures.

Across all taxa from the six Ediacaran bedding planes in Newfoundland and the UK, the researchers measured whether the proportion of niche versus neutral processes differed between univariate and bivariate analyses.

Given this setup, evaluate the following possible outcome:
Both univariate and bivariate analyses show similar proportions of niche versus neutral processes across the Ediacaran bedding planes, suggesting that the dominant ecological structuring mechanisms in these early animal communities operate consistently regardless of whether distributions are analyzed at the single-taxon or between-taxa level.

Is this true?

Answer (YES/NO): NO